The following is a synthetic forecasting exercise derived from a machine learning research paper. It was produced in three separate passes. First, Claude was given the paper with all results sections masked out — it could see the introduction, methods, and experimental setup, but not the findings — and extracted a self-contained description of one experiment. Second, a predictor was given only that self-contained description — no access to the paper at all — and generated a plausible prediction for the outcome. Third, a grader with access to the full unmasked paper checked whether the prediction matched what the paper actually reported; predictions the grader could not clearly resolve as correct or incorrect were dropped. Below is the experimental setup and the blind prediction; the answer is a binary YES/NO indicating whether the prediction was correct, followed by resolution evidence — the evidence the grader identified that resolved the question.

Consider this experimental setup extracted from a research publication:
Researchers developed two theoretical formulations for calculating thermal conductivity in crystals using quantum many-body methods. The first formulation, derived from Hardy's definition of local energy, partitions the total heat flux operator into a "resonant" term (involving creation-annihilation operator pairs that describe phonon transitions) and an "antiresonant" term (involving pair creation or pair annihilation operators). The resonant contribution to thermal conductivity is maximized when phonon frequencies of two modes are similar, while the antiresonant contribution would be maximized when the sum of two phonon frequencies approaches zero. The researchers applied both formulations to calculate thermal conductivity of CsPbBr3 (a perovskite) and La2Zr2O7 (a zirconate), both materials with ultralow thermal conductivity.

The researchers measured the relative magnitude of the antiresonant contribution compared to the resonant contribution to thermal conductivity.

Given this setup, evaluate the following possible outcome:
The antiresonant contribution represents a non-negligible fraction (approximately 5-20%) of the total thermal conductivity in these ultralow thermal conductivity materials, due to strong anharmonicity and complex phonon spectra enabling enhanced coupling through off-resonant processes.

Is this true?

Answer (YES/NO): NO